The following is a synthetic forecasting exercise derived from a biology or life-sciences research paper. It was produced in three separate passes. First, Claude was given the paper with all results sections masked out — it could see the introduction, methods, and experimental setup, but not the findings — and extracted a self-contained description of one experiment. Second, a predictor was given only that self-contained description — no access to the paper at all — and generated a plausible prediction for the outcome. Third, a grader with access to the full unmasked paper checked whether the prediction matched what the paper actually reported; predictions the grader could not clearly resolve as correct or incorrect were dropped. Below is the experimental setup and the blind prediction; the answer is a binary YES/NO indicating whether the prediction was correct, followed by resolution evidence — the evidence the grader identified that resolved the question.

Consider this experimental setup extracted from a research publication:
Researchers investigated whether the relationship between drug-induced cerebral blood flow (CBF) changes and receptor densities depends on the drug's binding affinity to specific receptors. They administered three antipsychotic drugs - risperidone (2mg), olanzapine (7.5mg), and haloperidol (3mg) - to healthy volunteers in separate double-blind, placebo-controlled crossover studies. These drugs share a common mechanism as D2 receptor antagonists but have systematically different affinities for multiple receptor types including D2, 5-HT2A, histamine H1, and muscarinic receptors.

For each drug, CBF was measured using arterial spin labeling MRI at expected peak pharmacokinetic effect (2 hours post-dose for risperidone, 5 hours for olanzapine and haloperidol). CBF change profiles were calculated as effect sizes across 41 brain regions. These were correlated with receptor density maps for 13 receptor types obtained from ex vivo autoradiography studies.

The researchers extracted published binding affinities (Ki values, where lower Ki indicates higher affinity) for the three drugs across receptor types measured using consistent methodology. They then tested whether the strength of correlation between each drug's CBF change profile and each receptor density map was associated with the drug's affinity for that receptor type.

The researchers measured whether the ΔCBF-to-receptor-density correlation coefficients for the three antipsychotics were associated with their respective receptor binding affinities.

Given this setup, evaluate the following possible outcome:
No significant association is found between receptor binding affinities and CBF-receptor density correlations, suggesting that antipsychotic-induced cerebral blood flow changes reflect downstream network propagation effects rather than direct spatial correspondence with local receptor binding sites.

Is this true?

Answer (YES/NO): NO